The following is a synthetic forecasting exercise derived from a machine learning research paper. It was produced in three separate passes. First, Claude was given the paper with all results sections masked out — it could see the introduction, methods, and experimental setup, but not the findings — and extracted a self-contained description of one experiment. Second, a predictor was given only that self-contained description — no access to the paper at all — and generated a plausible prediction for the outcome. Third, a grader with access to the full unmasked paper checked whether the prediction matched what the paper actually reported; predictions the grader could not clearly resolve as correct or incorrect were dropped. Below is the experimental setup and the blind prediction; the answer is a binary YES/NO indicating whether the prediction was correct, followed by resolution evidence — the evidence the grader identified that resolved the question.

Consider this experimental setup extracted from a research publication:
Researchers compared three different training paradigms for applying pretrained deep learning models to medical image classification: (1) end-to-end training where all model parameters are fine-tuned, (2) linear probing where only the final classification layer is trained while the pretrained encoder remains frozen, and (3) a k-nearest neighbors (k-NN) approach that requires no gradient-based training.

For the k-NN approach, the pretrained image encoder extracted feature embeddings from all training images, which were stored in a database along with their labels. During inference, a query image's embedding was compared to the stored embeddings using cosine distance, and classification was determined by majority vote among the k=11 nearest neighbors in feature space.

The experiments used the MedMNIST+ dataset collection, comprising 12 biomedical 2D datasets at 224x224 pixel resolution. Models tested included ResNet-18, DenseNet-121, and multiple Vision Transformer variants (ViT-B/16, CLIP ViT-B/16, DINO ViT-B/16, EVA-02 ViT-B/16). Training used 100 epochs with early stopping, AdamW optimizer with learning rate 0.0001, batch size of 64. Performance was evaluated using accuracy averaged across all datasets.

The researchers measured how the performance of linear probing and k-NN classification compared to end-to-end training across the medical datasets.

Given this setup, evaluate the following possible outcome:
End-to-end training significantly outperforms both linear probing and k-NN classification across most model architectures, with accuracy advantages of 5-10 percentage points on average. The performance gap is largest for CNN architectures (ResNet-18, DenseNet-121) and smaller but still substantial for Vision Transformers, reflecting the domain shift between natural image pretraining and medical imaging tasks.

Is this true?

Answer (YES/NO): NO